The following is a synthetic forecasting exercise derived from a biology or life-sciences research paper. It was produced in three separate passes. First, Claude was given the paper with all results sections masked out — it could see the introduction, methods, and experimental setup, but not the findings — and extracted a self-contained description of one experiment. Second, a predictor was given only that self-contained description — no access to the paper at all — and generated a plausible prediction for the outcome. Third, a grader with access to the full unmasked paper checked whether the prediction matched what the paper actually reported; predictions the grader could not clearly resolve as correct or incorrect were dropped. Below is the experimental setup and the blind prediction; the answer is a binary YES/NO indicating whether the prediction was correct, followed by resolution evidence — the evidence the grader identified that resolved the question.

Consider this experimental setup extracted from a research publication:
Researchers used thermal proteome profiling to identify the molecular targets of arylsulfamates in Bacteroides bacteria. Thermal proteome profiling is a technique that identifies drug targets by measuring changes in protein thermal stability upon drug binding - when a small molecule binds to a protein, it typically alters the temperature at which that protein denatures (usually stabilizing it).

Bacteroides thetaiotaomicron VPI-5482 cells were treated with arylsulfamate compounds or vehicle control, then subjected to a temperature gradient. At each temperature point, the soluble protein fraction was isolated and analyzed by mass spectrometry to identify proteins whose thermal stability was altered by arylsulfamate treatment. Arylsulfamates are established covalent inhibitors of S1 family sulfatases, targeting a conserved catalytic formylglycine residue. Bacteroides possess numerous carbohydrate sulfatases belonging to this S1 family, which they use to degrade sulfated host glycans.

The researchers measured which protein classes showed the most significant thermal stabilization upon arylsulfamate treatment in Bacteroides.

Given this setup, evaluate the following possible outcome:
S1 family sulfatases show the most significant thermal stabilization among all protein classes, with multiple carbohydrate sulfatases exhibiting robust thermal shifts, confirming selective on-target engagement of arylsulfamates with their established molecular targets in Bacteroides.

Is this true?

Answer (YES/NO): NO